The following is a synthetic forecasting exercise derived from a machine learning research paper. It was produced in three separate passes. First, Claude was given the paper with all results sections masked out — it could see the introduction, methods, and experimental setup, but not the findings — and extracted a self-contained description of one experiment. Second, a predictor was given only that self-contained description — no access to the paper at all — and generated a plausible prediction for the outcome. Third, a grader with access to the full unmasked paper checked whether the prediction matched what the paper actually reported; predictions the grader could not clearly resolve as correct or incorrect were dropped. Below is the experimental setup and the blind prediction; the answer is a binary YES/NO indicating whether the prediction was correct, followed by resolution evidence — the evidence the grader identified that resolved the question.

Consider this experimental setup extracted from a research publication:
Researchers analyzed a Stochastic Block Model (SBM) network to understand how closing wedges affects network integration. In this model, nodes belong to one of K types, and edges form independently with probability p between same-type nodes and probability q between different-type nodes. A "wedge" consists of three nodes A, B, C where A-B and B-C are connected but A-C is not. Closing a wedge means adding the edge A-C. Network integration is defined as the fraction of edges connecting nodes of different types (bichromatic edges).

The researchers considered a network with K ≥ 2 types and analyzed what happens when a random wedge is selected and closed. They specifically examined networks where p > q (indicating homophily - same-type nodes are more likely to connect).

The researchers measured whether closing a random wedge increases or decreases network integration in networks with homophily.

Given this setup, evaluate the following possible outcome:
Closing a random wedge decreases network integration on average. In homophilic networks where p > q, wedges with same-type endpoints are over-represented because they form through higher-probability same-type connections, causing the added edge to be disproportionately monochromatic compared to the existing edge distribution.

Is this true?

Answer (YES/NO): NO